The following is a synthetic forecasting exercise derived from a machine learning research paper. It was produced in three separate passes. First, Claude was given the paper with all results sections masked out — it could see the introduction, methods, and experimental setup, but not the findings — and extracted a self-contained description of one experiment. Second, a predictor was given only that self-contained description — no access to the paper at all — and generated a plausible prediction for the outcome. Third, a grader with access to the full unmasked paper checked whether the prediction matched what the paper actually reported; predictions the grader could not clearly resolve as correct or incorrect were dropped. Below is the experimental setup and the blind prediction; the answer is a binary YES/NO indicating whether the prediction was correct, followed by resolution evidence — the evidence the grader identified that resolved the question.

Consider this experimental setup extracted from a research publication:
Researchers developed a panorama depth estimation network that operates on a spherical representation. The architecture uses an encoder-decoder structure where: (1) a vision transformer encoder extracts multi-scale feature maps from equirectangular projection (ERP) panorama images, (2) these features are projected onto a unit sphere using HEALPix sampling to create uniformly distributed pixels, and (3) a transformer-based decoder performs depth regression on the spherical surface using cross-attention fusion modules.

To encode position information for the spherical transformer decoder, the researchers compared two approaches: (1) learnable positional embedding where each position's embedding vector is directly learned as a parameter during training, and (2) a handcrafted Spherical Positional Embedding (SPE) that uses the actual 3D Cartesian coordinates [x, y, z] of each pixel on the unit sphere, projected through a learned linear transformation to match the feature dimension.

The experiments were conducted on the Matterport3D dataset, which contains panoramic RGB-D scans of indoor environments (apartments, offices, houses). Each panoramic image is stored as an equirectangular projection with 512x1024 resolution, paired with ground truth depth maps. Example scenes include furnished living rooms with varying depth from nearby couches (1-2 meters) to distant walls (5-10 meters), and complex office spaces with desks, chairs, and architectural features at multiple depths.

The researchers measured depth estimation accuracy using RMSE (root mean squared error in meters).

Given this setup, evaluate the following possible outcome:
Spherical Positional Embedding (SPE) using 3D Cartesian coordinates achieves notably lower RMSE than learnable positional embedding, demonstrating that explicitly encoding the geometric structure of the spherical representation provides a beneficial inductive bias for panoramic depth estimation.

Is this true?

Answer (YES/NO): YES